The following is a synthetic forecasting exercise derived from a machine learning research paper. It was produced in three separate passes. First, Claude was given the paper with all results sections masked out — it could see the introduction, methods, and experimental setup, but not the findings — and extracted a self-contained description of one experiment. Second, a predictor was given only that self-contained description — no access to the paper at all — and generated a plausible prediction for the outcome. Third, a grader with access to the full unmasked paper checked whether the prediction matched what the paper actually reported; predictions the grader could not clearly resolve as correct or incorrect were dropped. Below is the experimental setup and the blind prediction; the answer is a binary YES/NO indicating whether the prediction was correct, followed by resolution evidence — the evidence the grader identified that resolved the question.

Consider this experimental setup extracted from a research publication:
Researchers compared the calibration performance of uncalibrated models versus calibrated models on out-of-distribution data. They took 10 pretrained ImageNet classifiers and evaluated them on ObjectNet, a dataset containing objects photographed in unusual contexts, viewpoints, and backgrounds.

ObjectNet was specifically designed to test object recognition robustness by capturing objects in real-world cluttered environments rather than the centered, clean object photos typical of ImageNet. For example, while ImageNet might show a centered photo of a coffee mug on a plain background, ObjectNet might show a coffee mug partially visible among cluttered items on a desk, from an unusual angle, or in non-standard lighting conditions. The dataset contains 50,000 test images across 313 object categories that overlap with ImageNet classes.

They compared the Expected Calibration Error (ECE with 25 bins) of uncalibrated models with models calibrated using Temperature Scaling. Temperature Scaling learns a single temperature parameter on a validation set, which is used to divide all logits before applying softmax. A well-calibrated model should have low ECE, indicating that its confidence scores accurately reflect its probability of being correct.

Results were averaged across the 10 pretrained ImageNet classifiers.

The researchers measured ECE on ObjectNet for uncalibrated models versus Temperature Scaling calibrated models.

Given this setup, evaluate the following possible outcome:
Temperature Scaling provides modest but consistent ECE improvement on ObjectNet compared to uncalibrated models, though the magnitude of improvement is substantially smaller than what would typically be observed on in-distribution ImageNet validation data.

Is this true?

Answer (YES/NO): NO